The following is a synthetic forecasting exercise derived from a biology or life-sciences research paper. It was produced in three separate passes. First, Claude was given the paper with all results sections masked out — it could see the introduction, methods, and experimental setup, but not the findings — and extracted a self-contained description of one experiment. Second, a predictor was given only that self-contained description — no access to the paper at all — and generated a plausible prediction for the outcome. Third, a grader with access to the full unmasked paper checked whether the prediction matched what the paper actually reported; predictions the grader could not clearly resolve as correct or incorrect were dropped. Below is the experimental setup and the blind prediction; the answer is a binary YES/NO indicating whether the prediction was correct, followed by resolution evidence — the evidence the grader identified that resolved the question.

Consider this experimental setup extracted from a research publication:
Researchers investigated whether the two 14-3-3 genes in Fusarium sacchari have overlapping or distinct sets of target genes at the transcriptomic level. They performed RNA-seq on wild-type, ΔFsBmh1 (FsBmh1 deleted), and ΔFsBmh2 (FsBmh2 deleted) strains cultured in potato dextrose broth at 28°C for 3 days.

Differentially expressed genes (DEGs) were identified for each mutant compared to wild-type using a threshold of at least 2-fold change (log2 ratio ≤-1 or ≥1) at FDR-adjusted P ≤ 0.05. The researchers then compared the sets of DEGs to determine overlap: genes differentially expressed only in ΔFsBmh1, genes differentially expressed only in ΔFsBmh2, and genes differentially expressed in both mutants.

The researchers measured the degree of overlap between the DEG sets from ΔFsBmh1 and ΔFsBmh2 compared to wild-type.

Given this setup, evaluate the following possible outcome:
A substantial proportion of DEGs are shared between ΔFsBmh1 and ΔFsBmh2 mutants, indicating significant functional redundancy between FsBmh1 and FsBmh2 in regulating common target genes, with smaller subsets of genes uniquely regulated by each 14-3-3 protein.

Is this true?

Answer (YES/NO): YES